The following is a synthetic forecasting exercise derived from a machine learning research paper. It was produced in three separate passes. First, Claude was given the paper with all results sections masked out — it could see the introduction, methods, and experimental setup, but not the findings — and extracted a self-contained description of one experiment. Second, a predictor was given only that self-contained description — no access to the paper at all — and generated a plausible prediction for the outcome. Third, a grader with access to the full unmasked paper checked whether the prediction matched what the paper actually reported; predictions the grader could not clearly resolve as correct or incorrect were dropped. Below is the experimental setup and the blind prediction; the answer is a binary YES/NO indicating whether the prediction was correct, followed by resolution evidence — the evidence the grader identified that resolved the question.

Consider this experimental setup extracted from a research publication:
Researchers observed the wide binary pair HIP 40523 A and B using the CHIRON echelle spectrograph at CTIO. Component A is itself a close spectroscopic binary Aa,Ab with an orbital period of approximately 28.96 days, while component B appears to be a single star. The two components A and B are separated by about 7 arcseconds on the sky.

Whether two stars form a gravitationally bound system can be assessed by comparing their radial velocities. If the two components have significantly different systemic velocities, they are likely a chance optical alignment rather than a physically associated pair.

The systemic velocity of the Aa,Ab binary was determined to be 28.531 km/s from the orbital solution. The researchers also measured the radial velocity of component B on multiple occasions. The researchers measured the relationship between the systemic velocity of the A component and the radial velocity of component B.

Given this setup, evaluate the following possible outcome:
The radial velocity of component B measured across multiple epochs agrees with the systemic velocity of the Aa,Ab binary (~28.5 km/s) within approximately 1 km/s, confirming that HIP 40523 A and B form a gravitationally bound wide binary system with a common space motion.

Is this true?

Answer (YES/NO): NO